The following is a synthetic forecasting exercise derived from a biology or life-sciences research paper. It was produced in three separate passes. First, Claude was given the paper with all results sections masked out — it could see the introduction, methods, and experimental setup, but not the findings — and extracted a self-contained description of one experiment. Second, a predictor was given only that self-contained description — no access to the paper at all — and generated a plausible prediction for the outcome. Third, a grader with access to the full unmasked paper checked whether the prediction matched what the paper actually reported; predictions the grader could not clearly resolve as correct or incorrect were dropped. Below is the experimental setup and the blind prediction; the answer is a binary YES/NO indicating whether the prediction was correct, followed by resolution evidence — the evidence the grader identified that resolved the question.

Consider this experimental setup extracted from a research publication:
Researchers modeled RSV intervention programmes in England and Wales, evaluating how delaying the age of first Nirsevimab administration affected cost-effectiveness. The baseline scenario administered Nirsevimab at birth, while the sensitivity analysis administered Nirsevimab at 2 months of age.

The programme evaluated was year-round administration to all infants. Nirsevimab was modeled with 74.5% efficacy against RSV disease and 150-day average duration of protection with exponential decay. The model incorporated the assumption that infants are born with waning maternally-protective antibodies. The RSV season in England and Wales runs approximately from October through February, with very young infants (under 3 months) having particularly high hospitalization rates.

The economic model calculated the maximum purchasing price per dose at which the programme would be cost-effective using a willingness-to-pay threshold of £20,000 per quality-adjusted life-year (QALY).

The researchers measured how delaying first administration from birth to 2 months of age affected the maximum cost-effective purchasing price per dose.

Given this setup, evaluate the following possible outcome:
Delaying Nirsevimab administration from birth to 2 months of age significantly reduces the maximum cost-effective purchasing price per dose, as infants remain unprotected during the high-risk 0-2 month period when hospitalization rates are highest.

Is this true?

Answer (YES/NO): YES